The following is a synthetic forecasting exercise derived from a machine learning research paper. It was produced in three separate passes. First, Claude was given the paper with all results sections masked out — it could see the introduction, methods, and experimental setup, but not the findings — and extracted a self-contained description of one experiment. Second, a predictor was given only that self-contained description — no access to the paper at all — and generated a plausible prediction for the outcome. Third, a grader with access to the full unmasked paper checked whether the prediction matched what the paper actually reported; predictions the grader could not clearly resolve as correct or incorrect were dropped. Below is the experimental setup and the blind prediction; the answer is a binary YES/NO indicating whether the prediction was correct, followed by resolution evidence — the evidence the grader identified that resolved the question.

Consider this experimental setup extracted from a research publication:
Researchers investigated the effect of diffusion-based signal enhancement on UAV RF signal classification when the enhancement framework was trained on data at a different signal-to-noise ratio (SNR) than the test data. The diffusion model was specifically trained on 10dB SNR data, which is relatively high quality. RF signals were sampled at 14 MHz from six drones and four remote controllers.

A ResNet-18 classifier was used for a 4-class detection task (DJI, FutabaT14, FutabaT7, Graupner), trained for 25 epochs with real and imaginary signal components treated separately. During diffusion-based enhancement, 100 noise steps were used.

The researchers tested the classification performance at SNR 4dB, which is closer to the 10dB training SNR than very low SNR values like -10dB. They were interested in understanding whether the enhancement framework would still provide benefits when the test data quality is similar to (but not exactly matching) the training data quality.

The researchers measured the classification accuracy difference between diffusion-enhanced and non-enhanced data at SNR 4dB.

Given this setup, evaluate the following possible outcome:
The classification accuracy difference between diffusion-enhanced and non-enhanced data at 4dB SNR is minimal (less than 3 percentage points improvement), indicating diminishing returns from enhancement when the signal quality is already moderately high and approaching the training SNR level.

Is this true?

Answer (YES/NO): YES